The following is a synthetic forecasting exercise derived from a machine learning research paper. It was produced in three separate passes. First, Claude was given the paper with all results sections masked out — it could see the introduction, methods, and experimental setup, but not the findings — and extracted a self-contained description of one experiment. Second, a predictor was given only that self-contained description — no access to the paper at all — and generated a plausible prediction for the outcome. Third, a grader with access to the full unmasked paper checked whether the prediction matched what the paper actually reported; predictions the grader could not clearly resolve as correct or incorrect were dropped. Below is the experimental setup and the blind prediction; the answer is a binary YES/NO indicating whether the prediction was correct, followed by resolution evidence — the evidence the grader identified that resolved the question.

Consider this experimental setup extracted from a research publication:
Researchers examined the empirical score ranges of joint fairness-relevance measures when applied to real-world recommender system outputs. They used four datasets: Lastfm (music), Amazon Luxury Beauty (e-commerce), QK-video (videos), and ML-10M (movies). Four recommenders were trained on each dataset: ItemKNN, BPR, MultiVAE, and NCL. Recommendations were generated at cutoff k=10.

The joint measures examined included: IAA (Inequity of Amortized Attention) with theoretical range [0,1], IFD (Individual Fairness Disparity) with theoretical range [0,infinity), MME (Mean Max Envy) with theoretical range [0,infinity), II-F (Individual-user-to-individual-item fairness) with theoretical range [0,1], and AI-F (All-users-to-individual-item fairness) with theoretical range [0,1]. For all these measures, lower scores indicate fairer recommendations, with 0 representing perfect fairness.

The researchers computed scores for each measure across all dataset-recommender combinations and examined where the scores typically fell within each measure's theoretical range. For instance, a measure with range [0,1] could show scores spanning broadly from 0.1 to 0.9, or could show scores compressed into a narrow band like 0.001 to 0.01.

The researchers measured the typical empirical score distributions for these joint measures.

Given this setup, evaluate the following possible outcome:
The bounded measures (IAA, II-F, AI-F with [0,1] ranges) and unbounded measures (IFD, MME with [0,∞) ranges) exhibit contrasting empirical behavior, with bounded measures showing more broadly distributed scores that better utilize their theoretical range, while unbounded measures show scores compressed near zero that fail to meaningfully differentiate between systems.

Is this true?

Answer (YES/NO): NO